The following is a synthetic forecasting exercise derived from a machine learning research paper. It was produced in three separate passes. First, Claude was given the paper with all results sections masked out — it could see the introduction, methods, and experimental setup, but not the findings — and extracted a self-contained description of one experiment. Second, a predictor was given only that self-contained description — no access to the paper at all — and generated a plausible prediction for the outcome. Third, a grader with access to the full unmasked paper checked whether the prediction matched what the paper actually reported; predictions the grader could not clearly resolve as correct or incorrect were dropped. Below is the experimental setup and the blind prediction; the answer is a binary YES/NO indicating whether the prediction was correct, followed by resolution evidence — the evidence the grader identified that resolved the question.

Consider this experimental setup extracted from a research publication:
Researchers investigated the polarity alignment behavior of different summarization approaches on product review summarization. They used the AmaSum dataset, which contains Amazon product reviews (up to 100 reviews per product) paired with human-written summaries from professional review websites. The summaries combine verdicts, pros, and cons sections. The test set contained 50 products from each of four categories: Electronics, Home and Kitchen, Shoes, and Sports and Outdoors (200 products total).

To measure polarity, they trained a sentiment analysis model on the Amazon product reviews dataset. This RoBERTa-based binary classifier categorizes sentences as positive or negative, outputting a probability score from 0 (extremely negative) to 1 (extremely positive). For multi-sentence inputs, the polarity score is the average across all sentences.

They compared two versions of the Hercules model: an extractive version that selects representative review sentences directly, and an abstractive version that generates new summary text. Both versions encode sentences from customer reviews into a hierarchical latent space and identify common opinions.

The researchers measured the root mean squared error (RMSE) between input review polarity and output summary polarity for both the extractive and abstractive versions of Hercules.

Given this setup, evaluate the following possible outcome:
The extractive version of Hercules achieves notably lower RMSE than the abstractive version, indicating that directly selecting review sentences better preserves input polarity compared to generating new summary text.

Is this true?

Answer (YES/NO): YES